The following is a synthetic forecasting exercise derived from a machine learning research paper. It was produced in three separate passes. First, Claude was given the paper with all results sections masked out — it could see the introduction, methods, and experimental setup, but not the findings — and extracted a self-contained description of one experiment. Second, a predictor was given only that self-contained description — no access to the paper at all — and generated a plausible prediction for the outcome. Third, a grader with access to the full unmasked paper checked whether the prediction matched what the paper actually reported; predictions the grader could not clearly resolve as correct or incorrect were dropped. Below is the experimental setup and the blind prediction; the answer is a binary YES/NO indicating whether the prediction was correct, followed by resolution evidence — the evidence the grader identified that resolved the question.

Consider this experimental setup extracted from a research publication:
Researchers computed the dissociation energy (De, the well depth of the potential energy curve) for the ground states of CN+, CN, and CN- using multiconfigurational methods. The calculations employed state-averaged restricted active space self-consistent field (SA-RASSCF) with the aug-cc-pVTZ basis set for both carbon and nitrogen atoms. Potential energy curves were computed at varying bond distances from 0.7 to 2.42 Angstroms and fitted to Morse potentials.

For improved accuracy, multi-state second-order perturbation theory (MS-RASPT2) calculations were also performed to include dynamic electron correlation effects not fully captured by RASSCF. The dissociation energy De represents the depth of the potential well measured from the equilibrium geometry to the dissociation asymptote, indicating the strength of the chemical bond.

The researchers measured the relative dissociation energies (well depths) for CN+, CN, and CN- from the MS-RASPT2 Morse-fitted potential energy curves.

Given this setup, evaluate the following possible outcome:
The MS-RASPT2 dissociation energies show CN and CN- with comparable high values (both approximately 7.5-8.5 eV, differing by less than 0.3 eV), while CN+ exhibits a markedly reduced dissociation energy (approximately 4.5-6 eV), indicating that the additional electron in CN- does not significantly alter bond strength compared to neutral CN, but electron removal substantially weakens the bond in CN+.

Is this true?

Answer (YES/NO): NO